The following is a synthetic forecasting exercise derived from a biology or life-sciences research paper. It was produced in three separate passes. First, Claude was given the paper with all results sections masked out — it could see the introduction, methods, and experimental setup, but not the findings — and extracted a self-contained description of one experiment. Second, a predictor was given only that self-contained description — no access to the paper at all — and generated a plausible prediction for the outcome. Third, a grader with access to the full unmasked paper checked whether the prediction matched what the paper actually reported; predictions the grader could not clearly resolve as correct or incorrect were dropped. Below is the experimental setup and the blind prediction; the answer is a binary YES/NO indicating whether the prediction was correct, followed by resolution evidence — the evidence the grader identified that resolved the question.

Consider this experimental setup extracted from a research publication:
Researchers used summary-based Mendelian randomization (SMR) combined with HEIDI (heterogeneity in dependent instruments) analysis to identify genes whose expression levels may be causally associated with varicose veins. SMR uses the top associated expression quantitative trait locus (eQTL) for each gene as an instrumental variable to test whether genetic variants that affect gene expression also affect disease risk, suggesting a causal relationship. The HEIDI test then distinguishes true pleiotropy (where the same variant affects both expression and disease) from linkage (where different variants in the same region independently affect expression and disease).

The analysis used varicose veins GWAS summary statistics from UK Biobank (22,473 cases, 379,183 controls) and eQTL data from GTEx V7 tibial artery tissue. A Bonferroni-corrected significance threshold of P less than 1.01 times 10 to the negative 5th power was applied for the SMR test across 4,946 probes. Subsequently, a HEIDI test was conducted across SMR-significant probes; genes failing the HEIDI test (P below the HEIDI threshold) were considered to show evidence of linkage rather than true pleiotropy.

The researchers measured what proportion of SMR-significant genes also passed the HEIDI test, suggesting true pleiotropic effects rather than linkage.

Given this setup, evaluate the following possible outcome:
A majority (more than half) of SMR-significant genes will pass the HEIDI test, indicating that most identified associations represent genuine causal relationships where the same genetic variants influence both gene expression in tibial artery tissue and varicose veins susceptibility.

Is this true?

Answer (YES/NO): YES